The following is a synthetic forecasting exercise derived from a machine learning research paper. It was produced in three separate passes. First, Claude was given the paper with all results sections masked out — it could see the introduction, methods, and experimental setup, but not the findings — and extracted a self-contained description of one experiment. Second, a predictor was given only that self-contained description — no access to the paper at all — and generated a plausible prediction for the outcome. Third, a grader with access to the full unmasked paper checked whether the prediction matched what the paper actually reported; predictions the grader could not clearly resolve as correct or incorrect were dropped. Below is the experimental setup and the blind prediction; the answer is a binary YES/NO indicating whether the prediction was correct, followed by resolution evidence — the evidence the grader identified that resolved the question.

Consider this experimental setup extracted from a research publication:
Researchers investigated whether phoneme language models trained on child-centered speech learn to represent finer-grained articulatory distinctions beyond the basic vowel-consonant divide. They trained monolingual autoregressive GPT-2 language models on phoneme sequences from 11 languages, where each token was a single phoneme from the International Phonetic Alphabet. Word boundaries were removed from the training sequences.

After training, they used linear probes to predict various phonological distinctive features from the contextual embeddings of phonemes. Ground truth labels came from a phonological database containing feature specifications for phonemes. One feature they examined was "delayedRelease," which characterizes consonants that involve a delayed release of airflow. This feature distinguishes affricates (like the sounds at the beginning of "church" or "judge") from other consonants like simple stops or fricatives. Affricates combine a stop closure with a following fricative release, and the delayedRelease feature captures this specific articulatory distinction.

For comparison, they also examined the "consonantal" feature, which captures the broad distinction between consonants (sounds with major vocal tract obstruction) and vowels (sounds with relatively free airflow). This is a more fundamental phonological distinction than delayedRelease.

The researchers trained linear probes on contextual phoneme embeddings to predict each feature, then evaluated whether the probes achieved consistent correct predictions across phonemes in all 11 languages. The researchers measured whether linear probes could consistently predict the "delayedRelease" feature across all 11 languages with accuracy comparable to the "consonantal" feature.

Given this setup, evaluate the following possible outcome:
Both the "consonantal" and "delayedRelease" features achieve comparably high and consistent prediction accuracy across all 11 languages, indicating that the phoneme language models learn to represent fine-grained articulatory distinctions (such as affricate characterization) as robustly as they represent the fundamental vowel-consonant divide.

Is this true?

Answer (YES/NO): NO